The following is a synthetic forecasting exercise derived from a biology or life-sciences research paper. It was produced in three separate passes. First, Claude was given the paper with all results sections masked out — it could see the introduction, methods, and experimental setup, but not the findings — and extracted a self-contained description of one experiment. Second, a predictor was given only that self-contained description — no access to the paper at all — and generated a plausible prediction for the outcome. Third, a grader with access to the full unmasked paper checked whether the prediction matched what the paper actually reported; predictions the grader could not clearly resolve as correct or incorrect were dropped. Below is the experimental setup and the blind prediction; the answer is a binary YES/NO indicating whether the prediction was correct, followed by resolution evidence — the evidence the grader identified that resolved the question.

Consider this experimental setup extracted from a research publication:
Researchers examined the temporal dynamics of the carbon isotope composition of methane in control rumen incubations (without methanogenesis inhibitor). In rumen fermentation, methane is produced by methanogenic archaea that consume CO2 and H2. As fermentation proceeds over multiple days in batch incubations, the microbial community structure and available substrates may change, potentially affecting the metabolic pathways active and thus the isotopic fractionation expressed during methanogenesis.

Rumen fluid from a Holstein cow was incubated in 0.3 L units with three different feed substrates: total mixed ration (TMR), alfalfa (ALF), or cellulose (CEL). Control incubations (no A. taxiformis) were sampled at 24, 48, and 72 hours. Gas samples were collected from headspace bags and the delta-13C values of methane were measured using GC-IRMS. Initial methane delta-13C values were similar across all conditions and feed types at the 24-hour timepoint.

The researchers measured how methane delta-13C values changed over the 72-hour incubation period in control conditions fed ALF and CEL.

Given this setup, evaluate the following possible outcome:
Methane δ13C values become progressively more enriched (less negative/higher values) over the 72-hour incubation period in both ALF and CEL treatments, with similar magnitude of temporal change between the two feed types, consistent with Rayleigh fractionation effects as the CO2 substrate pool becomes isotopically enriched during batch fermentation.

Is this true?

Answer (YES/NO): NO